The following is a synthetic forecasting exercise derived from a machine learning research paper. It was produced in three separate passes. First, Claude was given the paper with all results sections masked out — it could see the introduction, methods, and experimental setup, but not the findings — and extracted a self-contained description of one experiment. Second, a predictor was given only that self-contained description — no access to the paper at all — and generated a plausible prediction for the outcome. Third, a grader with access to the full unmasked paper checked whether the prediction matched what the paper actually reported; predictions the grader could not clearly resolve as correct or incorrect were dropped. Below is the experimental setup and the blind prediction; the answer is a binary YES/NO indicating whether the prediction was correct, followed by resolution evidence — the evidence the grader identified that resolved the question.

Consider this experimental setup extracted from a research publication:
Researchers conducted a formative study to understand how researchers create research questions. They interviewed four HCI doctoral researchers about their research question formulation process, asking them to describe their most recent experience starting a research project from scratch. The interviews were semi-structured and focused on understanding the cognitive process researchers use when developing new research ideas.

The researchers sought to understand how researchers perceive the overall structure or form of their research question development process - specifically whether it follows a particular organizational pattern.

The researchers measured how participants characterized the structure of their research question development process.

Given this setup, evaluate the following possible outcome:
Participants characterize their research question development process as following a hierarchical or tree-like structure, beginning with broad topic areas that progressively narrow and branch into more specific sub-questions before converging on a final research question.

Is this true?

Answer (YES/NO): YES